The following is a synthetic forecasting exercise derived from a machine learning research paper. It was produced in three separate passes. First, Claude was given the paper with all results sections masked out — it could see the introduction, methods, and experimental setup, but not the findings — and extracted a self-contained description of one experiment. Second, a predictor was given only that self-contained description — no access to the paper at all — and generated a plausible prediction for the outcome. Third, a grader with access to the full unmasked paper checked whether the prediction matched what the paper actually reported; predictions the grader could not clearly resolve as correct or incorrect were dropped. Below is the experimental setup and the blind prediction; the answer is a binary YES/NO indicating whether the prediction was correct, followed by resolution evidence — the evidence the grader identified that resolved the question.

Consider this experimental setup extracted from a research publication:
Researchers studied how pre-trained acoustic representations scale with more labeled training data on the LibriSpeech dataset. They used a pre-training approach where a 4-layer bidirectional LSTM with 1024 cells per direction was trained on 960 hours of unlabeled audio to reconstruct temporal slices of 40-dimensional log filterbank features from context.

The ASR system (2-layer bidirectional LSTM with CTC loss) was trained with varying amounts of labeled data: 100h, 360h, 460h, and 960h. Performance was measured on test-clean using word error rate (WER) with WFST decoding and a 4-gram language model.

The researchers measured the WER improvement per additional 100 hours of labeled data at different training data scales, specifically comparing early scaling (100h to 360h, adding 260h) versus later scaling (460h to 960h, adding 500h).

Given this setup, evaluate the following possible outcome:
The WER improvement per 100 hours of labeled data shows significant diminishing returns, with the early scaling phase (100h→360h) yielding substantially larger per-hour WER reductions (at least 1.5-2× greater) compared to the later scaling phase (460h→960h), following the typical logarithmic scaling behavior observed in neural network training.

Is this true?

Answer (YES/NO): YES